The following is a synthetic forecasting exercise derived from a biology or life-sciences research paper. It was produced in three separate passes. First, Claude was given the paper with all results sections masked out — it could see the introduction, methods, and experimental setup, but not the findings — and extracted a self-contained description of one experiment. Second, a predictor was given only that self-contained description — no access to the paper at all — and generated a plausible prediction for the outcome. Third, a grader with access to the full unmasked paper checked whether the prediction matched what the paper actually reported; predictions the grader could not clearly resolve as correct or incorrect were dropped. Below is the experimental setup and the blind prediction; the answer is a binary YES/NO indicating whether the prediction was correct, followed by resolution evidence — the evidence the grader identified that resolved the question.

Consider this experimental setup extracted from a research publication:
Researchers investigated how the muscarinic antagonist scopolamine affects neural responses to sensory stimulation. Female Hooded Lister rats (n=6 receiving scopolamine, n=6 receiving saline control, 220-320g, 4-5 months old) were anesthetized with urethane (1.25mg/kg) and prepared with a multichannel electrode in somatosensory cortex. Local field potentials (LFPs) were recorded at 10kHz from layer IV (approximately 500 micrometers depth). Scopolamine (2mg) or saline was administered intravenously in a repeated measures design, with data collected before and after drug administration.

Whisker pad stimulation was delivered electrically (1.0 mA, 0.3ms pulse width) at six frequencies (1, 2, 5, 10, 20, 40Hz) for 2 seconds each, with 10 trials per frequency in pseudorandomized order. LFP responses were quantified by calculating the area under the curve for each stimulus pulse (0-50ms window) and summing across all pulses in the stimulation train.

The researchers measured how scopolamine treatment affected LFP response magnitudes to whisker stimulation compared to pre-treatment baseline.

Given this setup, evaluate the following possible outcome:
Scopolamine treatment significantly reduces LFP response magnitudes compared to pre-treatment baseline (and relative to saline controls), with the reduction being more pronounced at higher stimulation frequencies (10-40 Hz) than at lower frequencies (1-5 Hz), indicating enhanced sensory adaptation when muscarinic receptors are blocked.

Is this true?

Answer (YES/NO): NO